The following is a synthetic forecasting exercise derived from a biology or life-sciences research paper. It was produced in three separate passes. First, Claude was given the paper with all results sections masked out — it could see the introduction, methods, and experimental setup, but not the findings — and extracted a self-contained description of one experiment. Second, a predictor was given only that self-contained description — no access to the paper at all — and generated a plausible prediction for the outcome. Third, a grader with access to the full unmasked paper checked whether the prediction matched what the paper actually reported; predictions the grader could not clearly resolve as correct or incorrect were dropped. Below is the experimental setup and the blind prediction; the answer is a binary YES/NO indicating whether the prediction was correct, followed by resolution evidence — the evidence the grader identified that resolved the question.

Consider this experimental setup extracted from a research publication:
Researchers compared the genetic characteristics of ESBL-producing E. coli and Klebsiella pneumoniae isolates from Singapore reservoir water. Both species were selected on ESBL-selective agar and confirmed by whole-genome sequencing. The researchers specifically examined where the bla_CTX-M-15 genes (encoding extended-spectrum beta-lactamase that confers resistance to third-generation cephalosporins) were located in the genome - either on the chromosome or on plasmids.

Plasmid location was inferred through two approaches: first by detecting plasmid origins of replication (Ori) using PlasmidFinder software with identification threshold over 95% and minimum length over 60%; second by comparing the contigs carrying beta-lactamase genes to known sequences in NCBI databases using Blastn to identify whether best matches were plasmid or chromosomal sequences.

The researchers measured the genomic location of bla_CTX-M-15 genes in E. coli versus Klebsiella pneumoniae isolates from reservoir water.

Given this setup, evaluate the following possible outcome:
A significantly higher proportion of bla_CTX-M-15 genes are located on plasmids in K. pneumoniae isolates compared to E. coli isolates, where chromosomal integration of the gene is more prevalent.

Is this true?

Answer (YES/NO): YES